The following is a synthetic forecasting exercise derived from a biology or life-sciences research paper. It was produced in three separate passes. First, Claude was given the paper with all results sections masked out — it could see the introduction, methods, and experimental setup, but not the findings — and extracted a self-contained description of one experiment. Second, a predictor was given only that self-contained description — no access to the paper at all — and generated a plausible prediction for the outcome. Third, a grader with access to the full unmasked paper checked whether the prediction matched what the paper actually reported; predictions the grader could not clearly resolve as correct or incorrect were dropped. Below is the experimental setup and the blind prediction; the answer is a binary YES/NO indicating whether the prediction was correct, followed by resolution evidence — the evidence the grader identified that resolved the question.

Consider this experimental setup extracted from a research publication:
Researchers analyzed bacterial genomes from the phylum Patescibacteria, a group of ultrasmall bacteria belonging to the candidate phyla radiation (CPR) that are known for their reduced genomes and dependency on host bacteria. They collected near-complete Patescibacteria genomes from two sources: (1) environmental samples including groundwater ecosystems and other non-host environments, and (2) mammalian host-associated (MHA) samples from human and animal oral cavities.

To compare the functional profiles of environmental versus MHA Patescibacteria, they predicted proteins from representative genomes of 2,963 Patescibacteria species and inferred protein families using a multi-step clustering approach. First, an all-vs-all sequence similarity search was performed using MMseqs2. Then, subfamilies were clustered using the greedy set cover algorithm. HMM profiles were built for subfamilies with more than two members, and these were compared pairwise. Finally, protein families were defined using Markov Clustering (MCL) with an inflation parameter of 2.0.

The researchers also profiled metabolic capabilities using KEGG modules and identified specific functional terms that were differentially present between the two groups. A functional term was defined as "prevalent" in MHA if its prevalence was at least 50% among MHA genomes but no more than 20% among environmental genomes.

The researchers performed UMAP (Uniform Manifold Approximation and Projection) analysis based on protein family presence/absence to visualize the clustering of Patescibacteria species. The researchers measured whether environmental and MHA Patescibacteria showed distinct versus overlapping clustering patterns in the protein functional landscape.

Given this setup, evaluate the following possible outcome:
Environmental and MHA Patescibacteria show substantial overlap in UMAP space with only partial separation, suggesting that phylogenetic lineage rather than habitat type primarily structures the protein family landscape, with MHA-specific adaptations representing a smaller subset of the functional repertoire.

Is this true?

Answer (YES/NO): NO